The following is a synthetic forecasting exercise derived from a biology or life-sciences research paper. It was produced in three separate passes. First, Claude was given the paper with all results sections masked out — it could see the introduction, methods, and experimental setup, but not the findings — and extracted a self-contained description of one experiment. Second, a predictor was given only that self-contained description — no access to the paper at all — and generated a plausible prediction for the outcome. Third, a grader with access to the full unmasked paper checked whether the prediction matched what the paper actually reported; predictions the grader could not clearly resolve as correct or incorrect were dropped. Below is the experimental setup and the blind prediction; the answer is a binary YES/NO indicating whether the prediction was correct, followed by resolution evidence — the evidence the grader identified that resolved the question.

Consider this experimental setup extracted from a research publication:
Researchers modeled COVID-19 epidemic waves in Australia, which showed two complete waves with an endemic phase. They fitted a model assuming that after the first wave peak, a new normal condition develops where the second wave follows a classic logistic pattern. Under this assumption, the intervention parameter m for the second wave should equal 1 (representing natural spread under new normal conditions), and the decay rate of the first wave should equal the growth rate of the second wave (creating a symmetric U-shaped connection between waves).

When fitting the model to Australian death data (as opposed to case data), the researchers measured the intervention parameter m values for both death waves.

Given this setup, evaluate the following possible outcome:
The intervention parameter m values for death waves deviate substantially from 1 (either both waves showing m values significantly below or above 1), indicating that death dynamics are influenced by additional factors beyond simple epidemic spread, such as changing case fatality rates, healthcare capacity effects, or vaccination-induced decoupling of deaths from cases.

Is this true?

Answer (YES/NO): NO